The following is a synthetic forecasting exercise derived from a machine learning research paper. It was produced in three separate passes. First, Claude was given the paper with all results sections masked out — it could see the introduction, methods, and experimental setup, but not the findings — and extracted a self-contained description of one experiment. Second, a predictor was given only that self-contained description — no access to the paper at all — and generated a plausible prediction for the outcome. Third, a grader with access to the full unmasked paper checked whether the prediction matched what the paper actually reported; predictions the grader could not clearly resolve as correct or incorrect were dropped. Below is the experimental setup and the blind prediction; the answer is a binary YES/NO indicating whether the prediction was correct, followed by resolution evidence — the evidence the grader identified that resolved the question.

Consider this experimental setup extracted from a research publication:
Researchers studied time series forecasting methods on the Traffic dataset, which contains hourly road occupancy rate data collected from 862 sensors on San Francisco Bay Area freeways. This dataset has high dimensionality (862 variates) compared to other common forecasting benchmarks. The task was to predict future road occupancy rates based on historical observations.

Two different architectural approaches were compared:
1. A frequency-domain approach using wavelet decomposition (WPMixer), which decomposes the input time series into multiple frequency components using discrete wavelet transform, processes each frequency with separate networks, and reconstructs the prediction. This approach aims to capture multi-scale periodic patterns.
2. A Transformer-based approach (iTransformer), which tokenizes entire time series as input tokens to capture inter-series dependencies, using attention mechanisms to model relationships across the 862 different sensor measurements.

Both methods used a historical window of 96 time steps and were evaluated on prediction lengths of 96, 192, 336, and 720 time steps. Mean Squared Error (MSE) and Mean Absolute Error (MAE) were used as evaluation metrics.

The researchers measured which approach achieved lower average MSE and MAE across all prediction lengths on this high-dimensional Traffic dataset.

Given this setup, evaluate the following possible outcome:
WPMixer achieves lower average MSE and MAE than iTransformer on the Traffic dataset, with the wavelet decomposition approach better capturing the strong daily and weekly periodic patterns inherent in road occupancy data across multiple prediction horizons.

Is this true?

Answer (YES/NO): NO